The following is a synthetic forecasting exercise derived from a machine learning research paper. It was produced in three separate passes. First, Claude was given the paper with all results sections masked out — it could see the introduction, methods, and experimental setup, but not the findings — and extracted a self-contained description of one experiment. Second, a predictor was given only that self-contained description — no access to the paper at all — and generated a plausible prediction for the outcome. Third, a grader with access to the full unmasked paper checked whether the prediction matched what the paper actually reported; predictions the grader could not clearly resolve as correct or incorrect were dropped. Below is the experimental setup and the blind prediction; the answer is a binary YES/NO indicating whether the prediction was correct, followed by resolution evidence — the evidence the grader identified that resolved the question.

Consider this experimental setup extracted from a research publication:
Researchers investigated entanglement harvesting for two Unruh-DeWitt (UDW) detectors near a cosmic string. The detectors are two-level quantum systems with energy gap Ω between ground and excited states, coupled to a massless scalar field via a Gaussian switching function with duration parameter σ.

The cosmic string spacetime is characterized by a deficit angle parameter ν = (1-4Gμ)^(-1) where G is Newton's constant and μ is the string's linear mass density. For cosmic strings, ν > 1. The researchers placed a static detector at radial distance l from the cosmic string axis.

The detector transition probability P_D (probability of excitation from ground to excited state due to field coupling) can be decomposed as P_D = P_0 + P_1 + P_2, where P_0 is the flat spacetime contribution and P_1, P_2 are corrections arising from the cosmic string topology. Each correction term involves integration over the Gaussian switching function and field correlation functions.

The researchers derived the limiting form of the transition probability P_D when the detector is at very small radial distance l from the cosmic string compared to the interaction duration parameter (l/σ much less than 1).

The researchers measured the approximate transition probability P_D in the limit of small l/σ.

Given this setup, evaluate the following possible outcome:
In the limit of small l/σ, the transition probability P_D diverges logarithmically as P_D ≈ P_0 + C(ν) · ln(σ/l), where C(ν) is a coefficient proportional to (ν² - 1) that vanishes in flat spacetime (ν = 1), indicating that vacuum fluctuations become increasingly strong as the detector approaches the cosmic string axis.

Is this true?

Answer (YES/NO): NO